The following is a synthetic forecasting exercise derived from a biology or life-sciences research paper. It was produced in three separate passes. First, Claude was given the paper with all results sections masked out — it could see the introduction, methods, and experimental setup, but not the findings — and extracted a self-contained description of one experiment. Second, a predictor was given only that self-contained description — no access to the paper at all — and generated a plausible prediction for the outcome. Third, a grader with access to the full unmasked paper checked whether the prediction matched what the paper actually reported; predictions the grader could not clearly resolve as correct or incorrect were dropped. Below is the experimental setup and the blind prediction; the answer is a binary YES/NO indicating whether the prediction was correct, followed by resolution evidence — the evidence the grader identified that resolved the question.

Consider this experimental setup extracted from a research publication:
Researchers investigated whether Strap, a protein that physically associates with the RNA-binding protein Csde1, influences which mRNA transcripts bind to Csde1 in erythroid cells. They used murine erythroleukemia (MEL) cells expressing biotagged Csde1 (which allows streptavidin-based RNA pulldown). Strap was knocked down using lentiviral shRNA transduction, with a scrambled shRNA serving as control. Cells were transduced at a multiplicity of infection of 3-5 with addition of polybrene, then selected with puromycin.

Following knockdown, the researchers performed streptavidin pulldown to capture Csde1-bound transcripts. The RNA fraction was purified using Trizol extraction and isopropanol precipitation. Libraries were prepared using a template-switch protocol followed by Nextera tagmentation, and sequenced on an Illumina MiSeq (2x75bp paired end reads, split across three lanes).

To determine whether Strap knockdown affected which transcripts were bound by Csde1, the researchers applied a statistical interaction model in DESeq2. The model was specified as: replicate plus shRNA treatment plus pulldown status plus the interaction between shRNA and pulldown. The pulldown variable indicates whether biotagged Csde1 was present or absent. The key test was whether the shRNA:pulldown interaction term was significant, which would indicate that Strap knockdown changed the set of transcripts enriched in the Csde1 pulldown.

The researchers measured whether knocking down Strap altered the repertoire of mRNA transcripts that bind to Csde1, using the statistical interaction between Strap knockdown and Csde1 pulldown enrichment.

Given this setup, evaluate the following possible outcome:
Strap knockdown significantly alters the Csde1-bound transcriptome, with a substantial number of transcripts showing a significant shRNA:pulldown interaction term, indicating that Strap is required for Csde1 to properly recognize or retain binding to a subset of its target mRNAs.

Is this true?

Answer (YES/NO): NO